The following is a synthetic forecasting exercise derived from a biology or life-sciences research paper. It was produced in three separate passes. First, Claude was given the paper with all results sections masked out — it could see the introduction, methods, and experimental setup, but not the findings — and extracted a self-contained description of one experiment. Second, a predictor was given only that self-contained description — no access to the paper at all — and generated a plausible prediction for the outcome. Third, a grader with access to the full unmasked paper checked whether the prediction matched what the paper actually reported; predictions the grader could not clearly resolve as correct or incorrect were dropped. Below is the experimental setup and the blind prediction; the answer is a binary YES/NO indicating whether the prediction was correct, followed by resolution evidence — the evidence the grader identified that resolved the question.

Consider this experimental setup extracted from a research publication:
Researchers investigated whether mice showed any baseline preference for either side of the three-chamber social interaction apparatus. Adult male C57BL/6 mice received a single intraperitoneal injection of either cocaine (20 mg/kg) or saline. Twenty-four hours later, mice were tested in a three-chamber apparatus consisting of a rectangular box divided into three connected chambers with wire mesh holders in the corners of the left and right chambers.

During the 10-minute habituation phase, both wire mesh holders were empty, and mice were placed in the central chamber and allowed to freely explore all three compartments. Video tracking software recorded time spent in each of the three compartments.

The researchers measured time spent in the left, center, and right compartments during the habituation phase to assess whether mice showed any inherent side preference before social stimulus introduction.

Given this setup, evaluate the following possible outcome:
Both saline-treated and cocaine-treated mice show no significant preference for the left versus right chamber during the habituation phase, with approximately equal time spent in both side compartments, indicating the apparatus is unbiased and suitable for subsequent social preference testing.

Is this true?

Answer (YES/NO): YES